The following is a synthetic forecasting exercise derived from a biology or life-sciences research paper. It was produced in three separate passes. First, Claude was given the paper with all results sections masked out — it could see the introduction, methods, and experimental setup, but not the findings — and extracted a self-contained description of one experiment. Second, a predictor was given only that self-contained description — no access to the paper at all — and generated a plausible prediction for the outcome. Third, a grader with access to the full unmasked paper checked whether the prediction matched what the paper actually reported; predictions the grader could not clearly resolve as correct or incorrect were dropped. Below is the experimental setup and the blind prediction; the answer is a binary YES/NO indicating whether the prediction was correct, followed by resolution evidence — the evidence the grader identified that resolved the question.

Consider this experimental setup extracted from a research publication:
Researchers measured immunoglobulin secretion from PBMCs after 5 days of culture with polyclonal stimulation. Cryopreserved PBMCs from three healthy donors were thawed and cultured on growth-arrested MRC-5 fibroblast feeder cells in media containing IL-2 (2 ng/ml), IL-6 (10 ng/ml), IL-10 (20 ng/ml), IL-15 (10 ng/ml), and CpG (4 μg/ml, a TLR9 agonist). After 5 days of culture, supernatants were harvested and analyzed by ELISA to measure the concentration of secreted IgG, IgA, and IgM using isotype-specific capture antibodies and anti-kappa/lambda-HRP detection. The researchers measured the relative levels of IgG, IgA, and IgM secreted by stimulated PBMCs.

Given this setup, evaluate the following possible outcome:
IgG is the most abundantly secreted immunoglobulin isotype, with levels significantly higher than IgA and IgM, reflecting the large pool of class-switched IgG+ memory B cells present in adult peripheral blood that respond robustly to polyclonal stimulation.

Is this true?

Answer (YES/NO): YES